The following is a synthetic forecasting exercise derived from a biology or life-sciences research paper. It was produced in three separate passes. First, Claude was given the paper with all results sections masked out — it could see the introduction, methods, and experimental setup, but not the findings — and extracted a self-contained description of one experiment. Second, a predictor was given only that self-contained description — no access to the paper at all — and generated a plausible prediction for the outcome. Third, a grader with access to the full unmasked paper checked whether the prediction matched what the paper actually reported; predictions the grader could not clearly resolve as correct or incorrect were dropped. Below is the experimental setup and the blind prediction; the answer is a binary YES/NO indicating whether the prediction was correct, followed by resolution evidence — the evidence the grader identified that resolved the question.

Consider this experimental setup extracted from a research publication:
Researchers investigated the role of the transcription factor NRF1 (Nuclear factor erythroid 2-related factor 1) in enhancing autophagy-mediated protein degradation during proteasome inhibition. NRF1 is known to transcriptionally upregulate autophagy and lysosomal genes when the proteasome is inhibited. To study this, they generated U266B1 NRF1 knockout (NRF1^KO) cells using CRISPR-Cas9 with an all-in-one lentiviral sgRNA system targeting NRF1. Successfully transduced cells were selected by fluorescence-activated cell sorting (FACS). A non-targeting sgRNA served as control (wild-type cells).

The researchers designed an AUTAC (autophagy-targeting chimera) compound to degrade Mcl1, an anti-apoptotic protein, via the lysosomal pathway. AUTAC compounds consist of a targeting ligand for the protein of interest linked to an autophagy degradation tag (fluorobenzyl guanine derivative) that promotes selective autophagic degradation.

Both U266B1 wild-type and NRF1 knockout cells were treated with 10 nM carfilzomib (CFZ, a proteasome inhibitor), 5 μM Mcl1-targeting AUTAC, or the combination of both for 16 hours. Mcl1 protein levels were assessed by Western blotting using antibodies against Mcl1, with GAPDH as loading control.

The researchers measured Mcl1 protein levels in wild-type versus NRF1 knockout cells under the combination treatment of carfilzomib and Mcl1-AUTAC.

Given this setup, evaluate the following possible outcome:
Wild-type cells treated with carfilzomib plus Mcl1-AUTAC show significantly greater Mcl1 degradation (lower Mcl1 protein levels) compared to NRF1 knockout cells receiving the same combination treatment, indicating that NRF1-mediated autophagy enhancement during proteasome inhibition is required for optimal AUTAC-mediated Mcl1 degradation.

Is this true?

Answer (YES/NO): YES